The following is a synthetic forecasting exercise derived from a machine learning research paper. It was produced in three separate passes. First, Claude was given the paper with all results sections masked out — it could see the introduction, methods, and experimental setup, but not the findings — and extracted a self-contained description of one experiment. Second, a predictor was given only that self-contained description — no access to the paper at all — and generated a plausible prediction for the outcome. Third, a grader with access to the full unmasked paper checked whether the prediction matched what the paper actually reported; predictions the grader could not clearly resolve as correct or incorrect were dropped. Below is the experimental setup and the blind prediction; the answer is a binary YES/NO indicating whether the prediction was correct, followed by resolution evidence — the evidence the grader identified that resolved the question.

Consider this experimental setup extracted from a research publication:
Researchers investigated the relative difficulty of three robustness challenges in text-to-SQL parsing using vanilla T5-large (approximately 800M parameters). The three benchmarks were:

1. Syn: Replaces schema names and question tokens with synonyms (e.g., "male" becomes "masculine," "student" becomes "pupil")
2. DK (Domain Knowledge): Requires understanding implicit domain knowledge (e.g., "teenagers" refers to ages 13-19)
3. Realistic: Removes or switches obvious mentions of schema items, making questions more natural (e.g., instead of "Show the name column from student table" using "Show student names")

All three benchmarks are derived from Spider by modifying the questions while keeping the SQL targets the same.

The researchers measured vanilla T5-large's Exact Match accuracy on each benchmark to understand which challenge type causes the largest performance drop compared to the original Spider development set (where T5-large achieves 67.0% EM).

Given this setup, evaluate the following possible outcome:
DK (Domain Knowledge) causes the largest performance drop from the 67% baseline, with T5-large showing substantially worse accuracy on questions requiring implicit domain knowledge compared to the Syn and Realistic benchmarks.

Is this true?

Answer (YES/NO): YES